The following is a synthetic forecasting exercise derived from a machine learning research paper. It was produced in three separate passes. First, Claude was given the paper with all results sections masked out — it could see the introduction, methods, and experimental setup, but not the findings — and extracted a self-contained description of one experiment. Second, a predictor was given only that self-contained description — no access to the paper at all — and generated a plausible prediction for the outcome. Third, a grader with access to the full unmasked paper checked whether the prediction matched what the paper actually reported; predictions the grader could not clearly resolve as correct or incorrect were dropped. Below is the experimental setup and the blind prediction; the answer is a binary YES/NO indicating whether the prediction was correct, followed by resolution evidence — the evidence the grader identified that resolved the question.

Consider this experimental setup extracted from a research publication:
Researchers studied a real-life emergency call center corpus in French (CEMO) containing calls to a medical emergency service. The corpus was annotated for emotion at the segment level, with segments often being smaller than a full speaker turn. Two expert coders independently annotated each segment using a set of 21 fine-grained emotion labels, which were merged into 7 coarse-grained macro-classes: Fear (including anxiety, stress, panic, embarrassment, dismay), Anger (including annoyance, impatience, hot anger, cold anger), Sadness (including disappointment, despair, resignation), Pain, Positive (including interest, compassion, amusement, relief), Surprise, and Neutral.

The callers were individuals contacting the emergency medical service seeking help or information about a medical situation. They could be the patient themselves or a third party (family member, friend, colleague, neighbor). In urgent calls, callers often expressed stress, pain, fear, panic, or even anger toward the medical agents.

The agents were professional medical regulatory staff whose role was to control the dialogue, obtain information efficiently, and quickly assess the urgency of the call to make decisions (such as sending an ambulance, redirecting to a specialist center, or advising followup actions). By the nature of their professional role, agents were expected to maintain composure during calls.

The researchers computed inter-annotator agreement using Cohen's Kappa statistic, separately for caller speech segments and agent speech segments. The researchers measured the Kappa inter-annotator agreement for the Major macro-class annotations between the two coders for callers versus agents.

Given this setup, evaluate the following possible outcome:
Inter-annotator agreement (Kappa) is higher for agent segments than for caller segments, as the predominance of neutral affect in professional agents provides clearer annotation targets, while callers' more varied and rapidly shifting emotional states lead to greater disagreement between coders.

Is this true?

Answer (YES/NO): NO